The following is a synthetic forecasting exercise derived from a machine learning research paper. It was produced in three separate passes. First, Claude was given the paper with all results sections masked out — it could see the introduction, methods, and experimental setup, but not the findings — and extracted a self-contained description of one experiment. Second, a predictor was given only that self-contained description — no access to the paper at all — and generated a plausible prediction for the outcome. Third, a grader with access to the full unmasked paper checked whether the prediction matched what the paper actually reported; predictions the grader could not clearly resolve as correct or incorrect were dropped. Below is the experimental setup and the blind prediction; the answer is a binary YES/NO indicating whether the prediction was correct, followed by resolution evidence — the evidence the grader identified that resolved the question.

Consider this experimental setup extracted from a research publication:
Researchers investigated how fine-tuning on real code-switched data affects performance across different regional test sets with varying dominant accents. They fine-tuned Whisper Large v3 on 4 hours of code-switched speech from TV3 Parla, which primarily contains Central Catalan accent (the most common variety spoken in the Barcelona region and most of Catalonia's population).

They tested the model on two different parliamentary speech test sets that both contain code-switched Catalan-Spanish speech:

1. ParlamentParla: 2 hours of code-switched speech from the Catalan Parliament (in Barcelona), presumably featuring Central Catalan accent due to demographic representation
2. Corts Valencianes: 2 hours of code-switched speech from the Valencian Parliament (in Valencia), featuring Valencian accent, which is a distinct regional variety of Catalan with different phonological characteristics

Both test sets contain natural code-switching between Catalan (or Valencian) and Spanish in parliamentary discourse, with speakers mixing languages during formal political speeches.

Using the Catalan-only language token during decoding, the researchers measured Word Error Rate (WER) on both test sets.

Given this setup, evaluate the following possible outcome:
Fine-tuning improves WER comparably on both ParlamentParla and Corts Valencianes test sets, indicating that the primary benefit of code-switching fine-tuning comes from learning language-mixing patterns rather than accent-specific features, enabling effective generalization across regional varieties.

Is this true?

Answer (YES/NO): YES